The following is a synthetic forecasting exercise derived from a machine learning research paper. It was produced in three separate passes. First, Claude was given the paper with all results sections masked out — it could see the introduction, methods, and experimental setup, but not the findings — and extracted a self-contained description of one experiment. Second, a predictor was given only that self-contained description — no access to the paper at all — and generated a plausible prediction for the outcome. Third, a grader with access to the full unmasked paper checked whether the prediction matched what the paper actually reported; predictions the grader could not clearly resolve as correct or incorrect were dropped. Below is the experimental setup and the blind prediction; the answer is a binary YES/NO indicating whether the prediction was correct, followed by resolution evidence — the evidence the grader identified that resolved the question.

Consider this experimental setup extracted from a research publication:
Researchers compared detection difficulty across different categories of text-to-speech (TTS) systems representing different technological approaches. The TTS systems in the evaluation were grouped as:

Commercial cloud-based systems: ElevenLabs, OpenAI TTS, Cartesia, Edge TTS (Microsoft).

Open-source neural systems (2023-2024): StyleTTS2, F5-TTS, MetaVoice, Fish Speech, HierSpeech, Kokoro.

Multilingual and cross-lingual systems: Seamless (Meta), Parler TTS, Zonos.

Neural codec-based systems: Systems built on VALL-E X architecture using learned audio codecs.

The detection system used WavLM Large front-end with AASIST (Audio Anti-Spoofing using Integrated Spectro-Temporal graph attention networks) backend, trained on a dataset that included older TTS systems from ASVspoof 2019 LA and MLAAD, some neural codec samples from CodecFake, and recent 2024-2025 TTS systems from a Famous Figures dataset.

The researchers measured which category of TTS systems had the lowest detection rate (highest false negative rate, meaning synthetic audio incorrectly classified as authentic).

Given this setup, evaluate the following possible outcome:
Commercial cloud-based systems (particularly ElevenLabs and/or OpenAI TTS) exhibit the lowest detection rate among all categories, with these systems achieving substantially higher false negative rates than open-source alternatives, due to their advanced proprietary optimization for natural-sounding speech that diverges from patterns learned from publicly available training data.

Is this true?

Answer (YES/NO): NO